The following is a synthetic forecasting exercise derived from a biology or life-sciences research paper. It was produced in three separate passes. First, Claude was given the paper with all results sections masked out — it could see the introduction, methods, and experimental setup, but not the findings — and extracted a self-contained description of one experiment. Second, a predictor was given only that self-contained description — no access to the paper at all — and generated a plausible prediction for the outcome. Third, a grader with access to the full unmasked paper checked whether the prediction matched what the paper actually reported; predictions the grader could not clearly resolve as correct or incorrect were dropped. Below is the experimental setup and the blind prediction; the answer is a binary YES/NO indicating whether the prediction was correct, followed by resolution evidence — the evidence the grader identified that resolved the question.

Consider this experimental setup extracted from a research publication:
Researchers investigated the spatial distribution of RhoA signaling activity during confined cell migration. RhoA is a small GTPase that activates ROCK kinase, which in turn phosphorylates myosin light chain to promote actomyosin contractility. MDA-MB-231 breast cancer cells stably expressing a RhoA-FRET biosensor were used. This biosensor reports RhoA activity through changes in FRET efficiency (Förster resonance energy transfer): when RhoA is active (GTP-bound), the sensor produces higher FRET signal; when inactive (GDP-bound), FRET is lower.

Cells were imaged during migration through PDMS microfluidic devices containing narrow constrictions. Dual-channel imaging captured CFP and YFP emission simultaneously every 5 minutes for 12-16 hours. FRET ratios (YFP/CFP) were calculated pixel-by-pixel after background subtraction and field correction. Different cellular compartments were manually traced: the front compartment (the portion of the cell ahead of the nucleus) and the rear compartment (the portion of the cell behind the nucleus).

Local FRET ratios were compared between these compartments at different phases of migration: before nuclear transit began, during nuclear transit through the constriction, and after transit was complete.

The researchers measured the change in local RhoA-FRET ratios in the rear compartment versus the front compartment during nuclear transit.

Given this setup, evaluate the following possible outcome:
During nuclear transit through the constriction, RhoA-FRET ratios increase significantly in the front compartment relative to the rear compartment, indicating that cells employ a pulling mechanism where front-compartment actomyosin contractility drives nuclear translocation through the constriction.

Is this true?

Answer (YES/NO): NO